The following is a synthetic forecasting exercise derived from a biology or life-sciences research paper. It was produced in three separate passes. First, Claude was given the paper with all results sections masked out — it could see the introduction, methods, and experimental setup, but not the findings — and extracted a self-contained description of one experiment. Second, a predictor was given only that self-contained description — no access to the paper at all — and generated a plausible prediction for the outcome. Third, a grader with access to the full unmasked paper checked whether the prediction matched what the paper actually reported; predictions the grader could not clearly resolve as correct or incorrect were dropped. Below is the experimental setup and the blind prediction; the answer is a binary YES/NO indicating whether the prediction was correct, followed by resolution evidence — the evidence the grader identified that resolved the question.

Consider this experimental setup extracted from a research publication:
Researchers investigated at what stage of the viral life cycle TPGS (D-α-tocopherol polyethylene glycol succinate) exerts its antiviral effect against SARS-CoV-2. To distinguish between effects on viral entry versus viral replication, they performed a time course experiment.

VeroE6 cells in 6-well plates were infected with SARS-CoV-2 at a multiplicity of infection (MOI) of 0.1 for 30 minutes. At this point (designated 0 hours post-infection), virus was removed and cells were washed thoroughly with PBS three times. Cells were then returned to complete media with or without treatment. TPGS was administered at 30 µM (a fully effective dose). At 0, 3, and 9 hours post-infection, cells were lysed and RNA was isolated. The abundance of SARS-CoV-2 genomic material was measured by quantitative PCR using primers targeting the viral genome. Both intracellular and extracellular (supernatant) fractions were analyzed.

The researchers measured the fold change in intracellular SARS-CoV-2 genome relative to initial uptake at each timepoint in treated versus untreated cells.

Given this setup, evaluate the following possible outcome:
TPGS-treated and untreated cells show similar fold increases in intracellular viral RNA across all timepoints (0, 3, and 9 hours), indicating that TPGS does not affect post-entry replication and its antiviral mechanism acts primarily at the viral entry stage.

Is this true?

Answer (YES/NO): NO